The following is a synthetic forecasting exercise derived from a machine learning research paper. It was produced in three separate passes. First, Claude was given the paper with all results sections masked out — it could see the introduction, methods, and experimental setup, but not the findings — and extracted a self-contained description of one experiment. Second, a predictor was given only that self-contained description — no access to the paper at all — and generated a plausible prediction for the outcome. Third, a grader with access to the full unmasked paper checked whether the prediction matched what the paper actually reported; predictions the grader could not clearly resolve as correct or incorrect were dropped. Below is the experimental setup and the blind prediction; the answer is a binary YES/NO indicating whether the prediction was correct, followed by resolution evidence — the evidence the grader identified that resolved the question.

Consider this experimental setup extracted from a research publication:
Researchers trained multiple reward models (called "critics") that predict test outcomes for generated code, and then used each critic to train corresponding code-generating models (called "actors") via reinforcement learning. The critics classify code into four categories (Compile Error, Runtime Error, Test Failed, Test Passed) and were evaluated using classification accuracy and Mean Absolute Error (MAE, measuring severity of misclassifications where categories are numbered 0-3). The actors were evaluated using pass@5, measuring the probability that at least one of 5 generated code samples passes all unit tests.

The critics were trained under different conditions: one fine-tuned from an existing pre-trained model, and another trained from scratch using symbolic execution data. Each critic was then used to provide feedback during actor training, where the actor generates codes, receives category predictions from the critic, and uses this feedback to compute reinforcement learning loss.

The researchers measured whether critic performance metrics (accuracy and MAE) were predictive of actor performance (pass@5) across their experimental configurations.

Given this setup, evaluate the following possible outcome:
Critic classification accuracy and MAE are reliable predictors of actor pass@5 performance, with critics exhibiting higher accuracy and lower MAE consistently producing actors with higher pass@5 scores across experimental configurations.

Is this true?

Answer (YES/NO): NO